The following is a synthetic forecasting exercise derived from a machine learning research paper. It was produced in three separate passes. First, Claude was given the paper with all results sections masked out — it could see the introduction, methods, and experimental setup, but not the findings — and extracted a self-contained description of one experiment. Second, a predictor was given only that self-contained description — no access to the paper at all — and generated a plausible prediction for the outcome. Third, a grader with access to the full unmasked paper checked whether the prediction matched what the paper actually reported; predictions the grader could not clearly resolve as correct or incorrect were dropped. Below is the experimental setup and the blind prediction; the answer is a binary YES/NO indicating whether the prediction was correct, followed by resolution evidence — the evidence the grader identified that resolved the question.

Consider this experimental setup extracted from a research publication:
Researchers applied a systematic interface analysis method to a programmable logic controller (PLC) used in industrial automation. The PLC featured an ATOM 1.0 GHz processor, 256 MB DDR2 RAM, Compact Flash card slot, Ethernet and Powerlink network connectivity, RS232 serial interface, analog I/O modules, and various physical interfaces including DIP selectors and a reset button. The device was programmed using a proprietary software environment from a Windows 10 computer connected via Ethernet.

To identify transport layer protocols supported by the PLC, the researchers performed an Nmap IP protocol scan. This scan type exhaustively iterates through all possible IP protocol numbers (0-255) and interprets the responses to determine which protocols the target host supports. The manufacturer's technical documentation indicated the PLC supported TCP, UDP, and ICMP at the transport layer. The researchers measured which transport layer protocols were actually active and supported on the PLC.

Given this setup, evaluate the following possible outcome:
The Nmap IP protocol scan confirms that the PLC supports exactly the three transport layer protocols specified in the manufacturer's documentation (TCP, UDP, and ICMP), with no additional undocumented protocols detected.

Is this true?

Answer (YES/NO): NO